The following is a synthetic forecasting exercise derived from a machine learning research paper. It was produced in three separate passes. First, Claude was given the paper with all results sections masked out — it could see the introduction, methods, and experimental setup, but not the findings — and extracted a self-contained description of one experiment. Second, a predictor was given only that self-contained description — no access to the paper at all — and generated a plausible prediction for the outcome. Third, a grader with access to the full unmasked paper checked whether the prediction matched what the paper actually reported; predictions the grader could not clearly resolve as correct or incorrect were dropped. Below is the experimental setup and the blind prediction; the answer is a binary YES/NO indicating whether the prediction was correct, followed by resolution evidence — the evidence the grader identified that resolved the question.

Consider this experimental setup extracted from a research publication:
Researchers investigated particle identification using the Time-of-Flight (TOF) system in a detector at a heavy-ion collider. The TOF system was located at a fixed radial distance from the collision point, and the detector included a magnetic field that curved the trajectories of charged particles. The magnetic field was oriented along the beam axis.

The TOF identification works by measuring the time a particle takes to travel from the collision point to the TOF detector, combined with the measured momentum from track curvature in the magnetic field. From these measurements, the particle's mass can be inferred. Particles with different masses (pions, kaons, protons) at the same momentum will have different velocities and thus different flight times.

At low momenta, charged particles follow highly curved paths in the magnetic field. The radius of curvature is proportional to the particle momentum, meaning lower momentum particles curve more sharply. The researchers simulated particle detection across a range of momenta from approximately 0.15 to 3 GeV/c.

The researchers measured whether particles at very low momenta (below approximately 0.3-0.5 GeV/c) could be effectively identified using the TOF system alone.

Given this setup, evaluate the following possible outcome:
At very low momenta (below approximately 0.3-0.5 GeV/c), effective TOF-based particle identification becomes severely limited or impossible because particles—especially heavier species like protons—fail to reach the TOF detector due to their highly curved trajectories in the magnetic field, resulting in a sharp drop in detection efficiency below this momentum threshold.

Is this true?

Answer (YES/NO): YES